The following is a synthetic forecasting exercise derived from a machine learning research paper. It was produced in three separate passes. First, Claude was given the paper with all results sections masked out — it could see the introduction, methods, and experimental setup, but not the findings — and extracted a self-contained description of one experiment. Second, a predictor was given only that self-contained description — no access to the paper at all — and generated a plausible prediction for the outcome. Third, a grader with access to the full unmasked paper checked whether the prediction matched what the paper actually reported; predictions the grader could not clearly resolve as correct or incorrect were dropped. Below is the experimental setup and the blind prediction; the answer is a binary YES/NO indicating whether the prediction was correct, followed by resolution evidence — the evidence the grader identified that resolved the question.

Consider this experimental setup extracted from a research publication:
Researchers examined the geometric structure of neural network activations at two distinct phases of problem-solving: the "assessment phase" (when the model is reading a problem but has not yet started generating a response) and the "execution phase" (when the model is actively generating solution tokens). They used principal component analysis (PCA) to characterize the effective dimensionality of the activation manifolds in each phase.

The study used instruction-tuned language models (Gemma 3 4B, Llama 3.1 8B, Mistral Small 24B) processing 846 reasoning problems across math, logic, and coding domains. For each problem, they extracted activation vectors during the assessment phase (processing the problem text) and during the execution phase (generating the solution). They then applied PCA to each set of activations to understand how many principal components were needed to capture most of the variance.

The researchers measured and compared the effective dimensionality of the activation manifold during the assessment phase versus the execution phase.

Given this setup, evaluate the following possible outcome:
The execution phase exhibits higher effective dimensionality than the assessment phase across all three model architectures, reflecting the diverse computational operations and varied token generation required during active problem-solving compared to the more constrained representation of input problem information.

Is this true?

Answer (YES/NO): NO